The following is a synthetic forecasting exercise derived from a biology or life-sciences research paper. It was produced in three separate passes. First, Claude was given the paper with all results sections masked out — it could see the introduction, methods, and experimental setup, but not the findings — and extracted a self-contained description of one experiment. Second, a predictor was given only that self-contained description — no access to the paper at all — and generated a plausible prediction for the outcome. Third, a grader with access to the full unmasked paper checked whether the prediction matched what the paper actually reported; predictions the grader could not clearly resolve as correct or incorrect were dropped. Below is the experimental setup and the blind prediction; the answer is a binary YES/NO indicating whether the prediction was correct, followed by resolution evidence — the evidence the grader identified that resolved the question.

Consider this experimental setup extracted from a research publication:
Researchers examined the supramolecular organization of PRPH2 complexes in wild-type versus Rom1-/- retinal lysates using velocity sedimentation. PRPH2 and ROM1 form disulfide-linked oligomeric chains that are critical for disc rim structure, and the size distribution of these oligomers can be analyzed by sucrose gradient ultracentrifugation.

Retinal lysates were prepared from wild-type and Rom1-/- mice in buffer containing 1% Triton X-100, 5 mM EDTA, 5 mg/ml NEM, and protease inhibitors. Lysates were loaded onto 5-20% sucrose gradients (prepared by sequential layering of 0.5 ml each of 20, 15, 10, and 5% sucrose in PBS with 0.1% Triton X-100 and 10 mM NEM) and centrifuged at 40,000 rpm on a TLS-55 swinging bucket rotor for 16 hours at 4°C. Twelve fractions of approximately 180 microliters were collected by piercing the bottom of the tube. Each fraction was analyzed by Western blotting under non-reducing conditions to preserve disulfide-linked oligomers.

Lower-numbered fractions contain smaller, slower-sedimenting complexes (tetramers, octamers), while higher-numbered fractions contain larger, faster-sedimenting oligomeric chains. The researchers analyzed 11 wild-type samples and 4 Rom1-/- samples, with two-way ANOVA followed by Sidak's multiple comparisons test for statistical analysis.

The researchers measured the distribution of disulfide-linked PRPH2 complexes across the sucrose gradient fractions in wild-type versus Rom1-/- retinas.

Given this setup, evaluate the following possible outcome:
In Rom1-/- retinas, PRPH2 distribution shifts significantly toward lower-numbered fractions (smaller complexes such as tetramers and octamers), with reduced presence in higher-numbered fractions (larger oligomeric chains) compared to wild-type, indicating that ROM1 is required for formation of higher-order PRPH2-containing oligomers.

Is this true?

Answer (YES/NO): YES